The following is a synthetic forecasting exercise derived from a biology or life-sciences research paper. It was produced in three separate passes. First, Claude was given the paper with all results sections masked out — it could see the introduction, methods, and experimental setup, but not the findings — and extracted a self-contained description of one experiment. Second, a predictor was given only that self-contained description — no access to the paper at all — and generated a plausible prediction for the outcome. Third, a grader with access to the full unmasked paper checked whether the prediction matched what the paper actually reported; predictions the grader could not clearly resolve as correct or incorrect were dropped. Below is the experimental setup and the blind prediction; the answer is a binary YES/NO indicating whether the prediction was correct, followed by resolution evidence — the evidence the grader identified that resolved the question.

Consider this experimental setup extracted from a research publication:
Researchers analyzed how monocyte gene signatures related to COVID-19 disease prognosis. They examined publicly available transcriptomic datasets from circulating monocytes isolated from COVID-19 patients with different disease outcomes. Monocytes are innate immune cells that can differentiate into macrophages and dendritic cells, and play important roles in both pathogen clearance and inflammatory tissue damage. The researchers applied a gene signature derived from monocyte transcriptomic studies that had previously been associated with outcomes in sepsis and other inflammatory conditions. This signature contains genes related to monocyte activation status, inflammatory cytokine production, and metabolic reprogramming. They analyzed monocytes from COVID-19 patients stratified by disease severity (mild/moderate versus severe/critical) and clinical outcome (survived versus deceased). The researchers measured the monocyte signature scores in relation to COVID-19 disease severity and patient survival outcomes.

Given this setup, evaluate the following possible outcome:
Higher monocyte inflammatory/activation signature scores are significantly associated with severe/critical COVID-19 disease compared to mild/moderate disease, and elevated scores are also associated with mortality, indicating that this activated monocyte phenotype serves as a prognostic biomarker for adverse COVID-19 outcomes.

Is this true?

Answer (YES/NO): YES